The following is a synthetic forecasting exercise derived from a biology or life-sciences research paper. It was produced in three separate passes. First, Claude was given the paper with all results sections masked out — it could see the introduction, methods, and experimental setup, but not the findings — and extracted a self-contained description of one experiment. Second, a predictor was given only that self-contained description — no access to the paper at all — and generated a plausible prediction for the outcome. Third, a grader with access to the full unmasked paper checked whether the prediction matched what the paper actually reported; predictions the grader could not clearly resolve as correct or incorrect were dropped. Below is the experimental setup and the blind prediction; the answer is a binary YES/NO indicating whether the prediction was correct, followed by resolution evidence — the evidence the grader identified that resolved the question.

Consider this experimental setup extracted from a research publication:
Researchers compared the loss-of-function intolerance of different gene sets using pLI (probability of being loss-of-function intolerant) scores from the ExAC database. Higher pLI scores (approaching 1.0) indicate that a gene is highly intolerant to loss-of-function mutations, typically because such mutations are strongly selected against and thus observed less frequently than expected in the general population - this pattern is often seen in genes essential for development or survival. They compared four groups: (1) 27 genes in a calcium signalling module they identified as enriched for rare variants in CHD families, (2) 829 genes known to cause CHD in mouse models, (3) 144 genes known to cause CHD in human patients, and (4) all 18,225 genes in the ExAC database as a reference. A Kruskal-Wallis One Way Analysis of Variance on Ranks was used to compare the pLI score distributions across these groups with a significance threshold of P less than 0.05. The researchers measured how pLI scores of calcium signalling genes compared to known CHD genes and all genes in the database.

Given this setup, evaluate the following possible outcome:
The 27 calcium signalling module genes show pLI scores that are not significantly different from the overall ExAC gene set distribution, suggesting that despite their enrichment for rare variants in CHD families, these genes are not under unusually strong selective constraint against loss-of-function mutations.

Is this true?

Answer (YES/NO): NO